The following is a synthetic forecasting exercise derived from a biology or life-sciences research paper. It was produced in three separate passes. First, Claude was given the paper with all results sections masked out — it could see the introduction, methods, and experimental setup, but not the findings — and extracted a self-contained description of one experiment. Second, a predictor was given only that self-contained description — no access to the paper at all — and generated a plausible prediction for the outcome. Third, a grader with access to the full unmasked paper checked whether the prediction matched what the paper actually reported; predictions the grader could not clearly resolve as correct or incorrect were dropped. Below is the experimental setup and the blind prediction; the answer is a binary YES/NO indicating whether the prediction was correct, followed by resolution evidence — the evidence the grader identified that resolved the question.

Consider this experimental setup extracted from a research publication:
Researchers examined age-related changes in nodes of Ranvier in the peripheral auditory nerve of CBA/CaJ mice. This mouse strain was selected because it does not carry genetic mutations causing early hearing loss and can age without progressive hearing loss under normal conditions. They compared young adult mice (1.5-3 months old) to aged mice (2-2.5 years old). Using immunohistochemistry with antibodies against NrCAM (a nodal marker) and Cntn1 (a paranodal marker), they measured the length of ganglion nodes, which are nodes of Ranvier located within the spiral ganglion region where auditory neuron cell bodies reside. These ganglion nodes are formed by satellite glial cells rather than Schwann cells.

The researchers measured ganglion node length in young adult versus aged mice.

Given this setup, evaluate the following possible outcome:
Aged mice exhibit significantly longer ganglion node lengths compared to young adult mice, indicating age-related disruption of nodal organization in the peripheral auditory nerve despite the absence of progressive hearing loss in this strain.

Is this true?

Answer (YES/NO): YES